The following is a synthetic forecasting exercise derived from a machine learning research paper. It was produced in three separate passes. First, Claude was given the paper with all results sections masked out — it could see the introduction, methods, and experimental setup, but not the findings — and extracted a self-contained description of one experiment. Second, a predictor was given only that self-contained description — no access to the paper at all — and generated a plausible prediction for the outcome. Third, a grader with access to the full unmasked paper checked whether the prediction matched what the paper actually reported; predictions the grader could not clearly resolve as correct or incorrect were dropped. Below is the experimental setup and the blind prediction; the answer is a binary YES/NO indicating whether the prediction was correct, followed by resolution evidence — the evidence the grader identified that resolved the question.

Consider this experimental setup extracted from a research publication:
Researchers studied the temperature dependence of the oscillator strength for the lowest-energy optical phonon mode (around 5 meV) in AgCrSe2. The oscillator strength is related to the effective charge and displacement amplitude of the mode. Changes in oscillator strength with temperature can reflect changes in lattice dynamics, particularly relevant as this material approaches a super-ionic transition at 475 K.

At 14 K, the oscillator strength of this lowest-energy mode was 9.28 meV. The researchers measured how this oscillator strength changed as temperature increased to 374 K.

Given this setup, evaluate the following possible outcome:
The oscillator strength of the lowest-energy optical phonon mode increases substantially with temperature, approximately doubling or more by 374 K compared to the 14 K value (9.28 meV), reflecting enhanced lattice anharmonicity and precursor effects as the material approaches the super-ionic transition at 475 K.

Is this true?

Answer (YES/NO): NO